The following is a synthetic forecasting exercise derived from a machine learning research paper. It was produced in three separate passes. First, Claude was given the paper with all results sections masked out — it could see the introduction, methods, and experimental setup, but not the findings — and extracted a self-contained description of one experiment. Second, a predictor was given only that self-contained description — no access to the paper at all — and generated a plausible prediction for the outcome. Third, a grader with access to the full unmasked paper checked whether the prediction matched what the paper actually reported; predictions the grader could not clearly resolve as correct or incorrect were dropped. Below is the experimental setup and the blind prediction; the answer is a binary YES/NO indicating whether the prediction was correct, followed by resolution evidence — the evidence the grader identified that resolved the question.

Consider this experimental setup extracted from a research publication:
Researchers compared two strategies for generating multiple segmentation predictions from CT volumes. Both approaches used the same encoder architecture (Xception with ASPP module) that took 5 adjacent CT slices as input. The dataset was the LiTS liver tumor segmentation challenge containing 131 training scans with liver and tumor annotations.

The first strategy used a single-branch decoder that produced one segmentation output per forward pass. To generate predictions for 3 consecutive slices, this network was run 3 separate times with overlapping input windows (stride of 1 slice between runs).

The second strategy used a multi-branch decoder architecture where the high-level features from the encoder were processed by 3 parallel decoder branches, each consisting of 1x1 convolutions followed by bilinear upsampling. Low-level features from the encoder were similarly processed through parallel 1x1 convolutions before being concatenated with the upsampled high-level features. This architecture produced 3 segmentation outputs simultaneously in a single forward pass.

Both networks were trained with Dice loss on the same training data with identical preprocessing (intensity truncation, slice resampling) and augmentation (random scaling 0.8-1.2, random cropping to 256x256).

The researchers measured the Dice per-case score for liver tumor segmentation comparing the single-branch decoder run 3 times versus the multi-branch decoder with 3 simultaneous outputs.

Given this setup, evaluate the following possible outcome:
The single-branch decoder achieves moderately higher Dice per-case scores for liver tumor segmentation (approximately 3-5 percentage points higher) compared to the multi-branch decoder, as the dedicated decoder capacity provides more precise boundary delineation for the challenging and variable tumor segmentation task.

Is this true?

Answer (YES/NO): NO